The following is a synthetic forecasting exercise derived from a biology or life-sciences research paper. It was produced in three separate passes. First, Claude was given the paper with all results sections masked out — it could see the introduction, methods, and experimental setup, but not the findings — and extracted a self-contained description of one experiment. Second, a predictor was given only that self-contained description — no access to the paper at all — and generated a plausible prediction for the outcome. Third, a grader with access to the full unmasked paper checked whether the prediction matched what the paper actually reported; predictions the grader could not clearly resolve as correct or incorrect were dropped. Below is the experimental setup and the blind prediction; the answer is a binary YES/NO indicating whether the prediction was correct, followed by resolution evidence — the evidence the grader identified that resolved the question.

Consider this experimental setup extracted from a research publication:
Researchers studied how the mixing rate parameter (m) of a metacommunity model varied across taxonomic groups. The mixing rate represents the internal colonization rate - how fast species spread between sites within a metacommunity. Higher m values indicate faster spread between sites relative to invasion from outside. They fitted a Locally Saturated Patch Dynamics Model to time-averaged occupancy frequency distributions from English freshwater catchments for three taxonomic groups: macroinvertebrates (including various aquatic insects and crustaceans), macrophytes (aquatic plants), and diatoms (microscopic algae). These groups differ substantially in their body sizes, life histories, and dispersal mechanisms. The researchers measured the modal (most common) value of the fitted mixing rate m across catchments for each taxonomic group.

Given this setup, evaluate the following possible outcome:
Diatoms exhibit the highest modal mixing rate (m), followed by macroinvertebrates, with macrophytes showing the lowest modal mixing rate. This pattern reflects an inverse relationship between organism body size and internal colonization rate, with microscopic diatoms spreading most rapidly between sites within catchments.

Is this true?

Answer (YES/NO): NO